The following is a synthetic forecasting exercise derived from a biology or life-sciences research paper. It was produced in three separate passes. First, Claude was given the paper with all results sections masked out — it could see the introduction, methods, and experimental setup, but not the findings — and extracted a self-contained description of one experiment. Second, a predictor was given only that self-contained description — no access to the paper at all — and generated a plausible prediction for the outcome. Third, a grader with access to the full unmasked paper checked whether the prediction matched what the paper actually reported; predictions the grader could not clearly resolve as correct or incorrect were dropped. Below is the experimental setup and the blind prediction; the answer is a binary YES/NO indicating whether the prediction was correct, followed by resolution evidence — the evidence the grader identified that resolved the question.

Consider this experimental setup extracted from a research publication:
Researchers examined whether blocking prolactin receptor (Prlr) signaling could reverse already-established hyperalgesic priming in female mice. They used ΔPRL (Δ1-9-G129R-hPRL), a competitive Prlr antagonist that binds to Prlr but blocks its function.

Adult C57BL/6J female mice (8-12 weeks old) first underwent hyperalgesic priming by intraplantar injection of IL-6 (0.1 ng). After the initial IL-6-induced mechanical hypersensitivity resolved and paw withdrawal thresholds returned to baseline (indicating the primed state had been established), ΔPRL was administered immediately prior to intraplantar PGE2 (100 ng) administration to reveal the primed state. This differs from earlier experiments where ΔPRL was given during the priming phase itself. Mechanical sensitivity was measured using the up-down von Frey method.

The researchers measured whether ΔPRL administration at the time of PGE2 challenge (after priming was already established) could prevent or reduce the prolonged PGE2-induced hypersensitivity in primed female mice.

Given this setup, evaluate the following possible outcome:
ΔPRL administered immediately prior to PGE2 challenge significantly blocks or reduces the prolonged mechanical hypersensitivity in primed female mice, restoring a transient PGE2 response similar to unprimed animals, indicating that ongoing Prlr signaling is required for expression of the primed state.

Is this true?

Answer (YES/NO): YES